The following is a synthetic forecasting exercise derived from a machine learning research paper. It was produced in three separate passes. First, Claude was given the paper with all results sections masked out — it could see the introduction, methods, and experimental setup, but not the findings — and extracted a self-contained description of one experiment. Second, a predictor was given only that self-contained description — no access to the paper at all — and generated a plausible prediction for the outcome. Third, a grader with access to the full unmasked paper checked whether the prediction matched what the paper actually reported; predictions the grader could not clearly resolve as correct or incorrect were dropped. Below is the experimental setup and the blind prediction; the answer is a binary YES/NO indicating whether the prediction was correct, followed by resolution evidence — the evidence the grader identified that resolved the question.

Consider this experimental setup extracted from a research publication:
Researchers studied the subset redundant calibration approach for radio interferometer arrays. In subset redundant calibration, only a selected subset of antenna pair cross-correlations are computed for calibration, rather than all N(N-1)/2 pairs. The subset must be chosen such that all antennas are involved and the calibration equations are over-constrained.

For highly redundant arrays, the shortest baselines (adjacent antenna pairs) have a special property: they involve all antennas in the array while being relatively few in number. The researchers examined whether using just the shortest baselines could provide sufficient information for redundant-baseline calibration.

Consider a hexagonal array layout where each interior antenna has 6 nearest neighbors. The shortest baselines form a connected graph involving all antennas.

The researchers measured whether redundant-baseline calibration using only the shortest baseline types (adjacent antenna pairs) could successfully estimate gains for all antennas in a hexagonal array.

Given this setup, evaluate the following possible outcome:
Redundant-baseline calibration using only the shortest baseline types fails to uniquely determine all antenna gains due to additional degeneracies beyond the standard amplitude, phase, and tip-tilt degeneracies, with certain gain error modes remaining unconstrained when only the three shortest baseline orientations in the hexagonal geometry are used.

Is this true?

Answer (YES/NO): NO